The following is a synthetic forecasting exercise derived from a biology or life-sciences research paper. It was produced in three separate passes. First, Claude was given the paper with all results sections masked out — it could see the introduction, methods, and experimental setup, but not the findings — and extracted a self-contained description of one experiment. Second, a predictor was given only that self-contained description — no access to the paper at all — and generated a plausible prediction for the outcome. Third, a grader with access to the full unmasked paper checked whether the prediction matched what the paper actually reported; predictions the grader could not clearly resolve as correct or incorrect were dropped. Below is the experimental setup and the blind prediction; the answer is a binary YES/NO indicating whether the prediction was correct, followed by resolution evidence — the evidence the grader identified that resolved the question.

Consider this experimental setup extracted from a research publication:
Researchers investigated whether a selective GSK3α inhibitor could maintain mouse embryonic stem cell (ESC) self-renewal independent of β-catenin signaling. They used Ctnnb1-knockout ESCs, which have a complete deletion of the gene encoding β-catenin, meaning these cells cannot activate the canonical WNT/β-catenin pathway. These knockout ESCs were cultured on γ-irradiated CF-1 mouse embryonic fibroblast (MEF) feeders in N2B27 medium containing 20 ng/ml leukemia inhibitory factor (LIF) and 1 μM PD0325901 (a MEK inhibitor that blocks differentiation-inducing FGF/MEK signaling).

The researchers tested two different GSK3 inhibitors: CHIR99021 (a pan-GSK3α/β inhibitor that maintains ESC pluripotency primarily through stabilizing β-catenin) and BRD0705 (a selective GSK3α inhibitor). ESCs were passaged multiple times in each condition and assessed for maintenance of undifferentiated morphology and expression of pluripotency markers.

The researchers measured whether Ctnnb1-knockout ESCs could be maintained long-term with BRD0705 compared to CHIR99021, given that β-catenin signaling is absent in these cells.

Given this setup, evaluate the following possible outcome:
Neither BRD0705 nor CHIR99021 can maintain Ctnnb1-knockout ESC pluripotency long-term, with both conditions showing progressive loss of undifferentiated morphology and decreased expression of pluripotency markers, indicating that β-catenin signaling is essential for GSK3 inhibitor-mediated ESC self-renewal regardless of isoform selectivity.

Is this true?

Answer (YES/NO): NO